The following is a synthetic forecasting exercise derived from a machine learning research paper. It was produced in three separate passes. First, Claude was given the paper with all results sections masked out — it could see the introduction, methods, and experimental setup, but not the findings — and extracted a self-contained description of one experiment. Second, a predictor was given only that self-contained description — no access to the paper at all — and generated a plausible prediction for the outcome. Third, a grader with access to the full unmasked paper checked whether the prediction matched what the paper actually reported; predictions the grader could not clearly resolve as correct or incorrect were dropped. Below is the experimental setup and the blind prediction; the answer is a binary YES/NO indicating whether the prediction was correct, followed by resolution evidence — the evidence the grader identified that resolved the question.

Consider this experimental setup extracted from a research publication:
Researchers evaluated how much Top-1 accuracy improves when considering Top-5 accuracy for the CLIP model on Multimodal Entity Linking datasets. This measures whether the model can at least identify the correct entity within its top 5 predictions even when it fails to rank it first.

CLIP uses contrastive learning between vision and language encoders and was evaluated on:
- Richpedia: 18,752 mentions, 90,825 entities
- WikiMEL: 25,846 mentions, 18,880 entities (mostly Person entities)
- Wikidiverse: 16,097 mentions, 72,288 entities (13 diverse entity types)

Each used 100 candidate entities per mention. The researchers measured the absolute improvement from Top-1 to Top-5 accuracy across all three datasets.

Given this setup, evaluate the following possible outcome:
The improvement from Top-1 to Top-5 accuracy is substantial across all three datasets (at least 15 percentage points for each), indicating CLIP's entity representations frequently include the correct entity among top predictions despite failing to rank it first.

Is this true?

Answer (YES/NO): YES